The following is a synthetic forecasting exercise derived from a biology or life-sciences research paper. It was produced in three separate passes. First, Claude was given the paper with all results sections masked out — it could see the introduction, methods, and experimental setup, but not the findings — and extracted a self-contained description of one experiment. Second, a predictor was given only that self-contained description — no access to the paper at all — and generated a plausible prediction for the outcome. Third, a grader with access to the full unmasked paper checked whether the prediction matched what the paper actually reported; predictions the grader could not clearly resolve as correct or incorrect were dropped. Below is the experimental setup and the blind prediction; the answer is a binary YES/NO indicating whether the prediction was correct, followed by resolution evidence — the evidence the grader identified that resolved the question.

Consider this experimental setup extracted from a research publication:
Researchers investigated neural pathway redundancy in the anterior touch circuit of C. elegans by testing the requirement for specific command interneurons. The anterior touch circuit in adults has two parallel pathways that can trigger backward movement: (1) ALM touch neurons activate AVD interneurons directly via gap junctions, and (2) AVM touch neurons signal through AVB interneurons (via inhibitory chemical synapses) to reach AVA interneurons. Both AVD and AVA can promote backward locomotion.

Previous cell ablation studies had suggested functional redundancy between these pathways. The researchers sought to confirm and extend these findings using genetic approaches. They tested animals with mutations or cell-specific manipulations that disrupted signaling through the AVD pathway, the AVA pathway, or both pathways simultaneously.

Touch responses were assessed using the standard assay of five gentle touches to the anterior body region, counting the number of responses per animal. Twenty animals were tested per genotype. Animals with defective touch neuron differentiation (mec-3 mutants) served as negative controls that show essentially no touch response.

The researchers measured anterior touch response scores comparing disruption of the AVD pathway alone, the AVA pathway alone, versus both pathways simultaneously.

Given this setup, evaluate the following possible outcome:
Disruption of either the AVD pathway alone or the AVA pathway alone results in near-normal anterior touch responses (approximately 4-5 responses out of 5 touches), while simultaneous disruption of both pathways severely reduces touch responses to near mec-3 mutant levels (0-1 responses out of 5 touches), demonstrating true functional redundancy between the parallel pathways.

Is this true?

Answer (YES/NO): YES